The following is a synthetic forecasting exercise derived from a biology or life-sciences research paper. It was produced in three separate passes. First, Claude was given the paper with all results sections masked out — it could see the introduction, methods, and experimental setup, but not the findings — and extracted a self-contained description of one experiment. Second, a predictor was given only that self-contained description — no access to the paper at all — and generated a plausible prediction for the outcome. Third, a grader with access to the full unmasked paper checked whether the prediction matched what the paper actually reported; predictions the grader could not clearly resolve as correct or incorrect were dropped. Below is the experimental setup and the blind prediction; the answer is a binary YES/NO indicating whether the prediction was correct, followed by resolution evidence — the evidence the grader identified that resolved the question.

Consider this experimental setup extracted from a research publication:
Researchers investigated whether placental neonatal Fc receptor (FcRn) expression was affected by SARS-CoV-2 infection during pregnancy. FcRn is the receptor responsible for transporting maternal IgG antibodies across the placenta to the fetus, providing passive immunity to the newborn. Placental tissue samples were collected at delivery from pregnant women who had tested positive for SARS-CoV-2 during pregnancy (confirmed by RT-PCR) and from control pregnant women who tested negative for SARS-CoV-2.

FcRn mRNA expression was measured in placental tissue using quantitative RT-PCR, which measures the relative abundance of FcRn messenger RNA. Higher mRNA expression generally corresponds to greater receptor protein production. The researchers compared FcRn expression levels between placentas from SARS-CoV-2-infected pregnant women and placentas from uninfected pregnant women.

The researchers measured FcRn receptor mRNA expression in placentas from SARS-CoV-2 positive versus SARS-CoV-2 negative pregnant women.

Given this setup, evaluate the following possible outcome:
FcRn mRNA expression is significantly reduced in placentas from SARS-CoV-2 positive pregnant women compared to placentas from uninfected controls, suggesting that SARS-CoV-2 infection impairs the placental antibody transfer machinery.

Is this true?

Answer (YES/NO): NO